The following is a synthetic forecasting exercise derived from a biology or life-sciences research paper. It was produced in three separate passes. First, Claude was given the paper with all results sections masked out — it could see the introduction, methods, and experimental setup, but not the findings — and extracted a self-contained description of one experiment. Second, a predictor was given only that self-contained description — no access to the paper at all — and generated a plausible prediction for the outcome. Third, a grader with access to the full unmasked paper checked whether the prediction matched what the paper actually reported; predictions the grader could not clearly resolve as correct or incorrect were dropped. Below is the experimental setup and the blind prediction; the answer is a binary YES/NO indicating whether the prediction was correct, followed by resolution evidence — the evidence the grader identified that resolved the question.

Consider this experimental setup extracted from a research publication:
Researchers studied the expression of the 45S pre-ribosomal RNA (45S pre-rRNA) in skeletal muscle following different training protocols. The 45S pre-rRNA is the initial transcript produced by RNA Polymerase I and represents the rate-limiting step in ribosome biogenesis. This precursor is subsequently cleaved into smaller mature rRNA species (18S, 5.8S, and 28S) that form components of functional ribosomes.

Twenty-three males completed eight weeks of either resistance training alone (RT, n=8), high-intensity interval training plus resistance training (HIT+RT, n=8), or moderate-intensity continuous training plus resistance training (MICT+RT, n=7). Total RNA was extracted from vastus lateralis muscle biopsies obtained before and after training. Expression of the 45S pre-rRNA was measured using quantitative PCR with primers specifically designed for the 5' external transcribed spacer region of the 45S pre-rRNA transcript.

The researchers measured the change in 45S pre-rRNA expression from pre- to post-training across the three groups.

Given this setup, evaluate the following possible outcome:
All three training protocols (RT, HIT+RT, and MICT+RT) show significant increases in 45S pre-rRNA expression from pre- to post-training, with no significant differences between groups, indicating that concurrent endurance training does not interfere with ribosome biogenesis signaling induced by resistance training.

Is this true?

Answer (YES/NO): NO